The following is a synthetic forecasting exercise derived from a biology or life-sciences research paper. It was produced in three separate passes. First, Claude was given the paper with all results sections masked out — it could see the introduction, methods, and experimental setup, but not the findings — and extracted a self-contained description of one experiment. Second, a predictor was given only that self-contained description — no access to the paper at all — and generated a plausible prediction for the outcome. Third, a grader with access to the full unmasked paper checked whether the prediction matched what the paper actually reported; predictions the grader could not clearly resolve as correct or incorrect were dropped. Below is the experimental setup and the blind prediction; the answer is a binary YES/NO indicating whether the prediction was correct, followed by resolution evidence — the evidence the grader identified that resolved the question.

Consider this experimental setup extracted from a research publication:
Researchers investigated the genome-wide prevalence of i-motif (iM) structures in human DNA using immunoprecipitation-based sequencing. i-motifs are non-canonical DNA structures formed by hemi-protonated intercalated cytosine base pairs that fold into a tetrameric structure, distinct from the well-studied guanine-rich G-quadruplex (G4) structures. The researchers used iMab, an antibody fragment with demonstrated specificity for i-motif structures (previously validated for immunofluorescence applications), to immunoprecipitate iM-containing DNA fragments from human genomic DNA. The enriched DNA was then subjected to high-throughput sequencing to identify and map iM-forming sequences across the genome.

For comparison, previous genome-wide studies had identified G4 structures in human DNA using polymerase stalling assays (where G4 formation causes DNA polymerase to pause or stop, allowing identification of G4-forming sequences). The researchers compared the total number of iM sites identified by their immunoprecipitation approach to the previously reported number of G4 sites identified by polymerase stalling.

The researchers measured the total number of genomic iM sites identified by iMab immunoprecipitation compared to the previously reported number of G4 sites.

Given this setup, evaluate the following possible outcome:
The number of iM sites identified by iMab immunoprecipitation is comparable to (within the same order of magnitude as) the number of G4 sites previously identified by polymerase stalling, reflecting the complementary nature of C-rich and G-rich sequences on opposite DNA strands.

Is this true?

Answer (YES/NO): YES